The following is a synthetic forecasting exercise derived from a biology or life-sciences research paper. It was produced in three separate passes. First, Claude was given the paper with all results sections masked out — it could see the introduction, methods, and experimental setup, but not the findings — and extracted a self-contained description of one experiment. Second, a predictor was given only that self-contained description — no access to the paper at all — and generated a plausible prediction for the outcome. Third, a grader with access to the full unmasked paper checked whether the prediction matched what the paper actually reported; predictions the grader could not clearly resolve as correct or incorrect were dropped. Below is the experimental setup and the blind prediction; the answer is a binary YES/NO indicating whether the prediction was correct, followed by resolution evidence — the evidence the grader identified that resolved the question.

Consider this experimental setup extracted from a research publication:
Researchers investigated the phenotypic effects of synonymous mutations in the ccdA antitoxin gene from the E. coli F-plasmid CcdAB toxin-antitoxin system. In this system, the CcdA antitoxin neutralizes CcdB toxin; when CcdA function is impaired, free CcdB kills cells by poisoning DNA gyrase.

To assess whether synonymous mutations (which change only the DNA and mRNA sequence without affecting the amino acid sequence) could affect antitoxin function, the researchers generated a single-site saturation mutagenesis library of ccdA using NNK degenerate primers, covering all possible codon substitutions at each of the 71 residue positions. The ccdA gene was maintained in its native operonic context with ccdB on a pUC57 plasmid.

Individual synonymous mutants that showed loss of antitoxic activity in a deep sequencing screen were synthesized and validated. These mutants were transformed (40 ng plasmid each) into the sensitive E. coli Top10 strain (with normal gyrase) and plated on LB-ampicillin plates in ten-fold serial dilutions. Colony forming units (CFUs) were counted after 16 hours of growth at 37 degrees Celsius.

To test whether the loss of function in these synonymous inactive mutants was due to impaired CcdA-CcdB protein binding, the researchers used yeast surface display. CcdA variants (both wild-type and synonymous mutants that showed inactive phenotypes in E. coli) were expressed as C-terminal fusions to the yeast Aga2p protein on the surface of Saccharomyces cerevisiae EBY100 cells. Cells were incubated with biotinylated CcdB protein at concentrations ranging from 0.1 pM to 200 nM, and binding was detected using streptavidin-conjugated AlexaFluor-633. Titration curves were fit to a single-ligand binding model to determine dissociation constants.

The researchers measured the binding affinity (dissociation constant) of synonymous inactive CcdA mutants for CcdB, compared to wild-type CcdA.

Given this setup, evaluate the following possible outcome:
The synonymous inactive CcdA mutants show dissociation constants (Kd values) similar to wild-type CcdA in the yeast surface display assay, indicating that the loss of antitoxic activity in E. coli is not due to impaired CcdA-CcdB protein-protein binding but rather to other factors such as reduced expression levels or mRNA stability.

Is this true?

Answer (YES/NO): YES